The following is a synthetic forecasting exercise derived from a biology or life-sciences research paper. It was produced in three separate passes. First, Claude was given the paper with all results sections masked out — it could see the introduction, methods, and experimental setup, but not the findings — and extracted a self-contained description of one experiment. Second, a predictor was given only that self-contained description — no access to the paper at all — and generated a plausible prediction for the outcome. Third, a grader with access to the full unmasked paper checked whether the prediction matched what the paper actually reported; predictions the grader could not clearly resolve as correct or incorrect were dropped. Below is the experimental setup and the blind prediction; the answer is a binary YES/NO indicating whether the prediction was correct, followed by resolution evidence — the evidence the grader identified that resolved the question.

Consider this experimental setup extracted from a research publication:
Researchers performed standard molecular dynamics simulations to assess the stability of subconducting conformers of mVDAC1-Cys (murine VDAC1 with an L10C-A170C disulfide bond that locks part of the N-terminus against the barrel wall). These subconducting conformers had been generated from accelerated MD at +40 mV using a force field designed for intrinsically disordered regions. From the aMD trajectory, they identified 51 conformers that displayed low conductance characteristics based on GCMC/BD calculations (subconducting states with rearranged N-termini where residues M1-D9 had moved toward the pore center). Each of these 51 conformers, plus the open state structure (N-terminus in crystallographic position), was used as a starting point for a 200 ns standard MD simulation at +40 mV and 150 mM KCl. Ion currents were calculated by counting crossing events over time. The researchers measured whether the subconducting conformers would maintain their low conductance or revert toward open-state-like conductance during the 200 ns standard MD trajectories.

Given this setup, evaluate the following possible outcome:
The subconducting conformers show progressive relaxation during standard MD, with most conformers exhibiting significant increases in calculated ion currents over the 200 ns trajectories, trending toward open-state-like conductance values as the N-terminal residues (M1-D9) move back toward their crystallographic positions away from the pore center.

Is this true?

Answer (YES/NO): NO